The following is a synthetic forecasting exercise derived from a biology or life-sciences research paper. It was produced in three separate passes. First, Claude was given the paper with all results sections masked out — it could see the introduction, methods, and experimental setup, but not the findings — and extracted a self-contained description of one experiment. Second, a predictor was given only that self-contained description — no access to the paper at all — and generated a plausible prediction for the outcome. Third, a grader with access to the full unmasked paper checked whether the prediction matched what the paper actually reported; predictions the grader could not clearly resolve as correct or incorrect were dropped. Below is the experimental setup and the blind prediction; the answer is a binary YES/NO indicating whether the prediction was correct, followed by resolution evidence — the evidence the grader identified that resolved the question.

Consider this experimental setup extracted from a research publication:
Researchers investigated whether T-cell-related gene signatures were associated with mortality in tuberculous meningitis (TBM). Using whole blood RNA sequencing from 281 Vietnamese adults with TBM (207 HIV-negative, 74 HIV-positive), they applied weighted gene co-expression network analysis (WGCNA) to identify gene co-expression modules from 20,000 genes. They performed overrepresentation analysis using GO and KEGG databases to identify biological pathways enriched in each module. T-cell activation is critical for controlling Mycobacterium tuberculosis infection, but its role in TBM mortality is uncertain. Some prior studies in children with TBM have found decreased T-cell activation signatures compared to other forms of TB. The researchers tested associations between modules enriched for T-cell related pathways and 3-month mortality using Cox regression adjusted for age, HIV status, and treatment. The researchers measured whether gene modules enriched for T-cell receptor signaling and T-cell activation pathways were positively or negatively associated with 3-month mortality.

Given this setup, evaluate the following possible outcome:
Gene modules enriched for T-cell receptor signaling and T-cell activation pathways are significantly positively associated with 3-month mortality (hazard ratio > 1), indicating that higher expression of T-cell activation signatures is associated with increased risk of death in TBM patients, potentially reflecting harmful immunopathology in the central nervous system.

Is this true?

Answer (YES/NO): NO